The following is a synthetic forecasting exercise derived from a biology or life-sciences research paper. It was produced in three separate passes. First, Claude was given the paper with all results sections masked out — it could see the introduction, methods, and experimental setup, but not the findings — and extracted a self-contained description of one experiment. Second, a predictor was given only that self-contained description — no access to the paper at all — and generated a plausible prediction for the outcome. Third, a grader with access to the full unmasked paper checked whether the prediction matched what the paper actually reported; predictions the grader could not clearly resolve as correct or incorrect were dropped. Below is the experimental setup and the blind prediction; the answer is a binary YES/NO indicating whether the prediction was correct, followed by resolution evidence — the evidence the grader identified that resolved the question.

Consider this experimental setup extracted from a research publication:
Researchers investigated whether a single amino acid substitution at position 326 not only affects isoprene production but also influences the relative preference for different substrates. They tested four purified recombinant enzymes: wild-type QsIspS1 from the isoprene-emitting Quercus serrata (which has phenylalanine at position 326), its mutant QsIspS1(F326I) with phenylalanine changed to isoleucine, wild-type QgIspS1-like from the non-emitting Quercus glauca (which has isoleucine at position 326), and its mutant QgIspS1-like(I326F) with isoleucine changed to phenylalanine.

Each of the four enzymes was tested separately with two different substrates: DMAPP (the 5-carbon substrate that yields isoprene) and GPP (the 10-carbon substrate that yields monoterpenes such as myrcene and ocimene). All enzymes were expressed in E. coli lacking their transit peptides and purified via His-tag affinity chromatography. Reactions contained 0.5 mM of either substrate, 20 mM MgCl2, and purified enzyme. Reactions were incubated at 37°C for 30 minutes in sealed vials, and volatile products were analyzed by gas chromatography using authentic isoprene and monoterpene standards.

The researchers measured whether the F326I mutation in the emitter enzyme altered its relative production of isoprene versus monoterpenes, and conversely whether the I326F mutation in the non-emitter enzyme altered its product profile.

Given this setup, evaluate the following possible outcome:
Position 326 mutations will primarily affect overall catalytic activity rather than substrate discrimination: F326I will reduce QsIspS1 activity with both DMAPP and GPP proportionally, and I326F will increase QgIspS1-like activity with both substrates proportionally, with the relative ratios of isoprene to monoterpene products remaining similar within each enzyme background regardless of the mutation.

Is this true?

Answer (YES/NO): NO